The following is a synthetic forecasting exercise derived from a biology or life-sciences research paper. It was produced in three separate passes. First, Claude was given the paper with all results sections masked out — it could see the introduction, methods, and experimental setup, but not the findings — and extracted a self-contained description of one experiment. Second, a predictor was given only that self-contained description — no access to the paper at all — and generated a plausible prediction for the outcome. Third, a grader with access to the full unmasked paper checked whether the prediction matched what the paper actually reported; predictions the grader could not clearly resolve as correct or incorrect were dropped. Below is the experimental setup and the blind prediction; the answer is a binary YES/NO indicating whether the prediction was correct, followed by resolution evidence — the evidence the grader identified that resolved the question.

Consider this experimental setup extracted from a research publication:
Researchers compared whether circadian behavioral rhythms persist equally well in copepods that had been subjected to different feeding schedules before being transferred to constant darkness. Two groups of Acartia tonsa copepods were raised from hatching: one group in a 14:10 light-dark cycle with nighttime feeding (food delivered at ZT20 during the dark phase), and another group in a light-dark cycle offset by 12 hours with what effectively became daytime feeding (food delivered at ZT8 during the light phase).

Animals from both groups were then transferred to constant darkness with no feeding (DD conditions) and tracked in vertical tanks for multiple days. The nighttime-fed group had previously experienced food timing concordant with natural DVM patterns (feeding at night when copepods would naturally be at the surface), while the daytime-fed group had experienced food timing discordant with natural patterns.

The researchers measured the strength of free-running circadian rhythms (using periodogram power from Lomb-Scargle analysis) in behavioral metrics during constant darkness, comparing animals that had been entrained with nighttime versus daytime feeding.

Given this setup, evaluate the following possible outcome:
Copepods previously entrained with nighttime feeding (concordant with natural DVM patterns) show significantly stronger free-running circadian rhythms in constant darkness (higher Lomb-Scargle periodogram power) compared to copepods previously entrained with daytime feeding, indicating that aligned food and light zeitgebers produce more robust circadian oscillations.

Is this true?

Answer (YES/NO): NO